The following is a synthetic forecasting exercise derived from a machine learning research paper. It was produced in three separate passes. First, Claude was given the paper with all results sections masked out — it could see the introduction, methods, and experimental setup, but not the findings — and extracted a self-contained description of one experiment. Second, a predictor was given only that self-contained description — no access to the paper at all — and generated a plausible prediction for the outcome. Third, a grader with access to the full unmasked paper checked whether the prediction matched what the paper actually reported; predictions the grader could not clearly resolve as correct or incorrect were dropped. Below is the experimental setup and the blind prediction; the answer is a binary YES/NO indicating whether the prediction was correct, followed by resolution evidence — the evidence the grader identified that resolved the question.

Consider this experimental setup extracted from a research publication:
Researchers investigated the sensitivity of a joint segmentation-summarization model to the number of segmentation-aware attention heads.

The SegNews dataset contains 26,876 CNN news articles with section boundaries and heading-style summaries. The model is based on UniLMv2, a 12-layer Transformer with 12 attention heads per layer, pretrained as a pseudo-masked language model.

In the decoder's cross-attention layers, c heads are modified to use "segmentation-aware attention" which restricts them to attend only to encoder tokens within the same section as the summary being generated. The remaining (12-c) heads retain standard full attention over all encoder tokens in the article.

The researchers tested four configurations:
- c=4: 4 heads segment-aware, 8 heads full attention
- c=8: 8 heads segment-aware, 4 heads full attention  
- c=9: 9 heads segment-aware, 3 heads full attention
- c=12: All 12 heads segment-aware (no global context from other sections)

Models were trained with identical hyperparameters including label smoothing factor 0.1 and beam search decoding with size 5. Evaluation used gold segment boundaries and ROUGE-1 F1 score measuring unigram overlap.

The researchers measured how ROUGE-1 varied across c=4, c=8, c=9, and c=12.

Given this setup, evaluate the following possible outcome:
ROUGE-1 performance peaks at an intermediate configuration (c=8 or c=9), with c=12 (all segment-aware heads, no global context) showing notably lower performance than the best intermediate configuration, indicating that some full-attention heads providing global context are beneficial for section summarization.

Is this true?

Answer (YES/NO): NO